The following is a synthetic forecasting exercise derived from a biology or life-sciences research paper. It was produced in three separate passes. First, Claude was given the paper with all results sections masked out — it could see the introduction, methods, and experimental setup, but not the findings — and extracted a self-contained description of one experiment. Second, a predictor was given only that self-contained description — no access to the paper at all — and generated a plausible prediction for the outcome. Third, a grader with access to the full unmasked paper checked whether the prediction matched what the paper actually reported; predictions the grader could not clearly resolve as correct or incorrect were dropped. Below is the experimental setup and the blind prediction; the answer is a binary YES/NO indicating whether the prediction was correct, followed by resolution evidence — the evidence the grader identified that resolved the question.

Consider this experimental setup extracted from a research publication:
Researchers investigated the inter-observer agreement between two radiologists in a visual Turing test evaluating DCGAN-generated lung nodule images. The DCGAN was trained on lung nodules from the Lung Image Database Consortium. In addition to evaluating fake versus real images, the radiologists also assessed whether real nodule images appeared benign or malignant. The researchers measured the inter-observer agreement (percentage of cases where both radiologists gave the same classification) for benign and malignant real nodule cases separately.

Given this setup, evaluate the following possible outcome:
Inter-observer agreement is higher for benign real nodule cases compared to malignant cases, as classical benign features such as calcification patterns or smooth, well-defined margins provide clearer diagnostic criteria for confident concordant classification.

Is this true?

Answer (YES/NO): NO